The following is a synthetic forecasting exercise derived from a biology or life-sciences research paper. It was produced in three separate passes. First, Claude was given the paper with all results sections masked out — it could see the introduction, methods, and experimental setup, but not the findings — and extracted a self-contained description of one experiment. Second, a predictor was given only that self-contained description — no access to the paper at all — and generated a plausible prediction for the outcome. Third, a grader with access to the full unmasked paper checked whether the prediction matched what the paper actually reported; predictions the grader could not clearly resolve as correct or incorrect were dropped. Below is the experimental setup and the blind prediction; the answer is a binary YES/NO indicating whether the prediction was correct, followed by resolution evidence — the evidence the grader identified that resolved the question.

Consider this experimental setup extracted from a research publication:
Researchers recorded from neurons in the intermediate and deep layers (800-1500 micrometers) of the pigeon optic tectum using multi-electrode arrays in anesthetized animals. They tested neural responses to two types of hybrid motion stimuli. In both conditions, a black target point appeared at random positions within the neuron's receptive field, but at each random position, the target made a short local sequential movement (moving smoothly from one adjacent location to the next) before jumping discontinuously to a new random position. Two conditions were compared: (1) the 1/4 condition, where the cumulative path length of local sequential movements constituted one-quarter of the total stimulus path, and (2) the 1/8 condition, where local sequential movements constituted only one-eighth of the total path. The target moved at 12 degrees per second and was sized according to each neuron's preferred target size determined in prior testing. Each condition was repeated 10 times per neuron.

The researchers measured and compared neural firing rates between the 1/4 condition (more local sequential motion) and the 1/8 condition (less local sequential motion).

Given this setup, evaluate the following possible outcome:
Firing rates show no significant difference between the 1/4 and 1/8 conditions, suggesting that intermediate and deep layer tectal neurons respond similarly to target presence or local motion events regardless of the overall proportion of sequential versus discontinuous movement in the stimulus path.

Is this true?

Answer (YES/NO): NO